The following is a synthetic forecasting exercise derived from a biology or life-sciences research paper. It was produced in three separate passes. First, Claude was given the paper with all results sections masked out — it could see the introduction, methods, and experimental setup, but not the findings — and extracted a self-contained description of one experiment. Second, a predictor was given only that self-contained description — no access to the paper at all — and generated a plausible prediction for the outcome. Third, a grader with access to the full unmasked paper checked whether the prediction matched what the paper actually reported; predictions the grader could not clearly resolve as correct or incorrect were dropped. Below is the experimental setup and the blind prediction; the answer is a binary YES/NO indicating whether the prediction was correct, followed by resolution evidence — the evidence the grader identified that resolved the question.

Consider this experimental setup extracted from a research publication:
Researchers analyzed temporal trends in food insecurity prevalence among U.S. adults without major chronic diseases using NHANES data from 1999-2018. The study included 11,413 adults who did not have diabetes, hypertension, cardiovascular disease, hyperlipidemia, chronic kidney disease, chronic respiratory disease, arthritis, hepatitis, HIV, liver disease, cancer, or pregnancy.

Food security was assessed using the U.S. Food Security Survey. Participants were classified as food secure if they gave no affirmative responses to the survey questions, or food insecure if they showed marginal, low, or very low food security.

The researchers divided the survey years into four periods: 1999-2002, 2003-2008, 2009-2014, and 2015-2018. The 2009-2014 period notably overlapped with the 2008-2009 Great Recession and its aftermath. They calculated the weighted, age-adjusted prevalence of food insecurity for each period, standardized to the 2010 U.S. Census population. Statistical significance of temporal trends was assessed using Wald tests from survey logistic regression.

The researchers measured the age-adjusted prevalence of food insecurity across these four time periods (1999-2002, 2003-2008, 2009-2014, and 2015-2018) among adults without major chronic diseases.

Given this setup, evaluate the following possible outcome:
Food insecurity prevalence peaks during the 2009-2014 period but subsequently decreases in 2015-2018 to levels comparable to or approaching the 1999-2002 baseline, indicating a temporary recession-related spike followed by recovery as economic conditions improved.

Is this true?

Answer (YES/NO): NO